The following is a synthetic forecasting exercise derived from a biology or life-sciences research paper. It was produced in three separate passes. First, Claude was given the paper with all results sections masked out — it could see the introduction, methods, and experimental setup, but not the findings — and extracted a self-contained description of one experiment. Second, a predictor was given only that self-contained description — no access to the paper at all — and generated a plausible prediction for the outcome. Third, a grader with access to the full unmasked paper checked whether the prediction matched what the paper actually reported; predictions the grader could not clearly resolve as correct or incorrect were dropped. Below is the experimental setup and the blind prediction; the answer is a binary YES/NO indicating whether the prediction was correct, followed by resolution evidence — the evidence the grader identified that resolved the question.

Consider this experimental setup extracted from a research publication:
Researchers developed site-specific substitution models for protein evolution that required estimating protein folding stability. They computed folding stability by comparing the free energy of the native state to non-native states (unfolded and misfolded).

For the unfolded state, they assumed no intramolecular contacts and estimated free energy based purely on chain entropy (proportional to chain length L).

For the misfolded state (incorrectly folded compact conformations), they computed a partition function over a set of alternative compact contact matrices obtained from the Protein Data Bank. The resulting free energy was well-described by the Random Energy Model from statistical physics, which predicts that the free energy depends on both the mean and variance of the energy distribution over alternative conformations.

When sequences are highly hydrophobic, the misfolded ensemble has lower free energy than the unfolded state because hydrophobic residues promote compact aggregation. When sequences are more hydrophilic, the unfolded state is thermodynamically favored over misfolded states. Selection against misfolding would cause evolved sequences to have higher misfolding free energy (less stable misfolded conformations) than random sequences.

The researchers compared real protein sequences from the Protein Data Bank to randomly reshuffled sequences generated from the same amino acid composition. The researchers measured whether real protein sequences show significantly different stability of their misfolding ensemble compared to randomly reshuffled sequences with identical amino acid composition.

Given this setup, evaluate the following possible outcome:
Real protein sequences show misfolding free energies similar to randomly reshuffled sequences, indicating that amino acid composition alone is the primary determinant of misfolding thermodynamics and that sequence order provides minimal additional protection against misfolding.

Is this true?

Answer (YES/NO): NO